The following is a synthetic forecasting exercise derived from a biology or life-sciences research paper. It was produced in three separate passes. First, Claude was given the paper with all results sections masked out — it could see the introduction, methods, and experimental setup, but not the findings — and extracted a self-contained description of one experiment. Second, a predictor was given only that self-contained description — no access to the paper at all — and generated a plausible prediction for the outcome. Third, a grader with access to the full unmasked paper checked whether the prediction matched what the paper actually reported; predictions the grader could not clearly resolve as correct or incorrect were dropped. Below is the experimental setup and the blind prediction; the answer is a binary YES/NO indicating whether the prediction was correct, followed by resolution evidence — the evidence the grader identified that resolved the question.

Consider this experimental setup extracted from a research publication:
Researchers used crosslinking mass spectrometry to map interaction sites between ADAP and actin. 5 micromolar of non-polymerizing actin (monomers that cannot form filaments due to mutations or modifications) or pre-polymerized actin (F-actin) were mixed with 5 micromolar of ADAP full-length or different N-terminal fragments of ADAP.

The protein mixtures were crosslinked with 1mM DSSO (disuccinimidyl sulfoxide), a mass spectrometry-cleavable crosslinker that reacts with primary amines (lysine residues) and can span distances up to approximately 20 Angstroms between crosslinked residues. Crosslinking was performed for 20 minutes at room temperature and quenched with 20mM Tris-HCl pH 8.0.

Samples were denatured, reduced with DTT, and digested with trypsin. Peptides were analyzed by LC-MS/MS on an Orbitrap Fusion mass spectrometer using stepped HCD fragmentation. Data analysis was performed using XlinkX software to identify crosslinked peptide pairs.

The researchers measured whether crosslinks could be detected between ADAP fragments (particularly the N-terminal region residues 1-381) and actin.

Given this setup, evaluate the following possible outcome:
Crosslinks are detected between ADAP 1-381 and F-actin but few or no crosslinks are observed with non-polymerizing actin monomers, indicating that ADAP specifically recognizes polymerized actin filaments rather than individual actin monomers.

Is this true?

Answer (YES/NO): NO